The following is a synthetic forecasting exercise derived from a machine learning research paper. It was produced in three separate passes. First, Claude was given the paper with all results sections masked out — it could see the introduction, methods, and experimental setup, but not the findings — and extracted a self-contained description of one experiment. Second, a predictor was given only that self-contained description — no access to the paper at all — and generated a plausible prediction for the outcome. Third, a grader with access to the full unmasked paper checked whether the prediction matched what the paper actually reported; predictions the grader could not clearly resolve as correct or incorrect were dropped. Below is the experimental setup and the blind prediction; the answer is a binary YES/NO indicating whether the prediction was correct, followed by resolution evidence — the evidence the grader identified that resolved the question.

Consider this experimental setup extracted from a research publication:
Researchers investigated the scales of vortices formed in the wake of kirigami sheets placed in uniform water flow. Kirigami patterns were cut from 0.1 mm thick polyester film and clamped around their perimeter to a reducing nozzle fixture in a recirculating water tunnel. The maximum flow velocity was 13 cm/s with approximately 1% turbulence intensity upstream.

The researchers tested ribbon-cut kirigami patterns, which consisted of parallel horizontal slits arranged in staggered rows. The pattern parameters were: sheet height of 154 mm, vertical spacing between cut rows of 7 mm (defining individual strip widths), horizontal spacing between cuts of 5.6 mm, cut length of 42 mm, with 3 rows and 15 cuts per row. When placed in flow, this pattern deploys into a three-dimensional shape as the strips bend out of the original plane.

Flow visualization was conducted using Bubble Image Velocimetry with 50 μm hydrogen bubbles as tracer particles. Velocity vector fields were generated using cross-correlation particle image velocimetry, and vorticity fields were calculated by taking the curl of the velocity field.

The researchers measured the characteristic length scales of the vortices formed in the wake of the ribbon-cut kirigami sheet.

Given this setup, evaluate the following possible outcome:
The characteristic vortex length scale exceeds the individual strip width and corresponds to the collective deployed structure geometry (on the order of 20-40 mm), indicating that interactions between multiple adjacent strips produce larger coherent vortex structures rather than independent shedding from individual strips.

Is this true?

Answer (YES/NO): NO